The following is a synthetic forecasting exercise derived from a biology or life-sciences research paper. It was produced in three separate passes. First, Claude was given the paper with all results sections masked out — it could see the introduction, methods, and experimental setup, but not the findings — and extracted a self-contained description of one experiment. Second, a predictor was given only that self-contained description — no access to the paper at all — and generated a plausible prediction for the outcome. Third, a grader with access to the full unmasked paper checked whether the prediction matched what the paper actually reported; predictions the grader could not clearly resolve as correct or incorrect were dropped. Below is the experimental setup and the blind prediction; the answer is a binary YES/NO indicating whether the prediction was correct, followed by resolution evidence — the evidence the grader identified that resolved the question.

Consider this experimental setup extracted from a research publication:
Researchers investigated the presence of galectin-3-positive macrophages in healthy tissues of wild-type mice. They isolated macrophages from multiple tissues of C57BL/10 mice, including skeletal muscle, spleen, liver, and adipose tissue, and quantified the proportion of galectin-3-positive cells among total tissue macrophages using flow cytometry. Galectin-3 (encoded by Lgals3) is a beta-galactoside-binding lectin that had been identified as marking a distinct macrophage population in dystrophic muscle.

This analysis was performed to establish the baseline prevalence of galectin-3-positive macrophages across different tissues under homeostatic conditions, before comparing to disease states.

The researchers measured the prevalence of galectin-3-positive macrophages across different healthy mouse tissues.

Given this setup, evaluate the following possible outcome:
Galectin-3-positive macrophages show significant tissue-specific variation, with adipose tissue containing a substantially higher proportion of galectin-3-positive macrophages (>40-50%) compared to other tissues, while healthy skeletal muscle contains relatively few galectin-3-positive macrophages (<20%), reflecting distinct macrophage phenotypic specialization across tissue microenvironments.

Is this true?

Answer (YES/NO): NO